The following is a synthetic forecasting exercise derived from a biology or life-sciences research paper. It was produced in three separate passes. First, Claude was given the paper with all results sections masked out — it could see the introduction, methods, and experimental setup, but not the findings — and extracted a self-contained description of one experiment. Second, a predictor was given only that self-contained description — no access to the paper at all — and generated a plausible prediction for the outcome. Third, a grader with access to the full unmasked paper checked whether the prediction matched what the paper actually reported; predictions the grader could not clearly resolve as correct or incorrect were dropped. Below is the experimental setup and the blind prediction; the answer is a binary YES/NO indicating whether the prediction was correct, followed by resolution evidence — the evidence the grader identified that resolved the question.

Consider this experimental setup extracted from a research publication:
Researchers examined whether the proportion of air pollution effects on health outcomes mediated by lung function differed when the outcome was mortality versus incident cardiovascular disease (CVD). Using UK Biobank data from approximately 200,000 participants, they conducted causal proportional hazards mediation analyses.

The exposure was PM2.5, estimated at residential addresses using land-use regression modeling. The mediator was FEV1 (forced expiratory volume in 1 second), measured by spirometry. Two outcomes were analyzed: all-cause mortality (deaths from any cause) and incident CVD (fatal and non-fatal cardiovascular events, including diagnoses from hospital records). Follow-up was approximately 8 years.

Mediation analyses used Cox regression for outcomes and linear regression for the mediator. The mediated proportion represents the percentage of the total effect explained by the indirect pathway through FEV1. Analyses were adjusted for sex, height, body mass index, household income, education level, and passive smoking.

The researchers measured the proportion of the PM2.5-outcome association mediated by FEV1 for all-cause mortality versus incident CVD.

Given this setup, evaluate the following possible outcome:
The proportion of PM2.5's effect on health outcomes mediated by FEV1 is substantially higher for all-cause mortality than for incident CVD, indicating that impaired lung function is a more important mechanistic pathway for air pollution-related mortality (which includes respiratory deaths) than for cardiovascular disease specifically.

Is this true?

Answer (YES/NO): YES